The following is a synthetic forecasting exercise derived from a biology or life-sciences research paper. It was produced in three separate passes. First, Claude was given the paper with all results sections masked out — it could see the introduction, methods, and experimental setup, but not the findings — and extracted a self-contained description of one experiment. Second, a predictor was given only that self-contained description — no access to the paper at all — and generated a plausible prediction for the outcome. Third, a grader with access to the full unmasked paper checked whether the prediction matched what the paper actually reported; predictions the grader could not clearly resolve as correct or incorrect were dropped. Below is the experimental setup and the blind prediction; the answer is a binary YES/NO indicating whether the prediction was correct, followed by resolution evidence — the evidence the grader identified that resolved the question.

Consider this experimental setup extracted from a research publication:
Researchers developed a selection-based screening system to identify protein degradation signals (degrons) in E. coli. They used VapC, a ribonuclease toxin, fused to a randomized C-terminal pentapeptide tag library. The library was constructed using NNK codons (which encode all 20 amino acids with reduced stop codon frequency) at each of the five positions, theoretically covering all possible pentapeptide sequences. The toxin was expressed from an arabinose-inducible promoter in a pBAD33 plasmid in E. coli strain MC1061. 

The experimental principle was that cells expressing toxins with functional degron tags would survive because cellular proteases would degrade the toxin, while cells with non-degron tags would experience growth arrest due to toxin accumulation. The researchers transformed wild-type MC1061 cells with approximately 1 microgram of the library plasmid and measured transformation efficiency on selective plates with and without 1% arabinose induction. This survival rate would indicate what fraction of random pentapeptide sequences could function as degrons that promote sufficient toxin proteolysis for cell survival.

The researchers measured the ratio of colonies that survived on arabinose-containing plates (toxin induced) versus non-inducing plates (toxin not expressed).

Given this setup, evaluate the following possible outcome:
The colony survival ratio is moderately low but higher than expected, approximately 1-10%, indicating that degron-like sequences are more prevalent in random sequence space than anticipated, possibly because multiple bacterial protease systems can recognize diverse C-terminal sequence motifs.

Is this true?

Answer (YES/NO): NO